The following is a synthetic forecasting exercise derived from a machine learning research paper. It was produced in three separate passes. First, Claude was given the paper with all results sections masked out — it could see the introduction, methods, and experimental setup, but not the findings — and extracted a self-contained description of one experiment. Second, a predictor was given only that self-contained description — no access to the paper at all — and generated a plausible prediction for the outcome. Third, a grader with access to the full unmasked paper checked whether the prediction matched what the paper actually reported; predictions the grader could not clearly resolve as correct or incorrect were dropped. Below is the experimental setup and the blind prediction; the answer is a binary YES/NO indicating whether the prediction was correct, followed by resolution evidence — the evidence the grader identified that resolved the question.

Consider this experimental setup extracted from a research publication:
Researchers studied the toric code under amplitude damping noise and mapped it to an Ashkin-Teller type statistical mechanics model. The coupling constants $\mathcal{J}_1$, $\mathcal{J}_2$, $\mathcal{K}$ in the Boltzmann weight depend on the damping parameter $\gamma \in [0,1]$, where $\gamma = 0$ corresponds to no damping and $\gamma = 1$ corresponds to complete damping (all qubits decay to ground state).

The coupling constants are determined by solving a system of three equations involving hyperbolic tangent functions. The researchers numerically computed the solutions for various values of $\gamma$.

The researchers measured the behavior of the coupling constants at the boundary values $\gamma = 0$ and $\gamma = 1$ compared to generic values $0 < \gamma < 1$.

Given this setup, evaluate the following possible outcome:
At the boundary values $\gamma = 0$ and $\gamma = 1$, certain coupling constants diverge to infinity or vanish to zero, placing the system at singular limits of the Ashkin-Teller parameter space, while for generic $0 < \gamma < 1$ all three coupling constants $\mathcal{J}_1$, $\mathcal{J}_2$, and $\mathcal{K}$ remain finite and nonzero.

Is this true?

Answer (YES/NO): NO